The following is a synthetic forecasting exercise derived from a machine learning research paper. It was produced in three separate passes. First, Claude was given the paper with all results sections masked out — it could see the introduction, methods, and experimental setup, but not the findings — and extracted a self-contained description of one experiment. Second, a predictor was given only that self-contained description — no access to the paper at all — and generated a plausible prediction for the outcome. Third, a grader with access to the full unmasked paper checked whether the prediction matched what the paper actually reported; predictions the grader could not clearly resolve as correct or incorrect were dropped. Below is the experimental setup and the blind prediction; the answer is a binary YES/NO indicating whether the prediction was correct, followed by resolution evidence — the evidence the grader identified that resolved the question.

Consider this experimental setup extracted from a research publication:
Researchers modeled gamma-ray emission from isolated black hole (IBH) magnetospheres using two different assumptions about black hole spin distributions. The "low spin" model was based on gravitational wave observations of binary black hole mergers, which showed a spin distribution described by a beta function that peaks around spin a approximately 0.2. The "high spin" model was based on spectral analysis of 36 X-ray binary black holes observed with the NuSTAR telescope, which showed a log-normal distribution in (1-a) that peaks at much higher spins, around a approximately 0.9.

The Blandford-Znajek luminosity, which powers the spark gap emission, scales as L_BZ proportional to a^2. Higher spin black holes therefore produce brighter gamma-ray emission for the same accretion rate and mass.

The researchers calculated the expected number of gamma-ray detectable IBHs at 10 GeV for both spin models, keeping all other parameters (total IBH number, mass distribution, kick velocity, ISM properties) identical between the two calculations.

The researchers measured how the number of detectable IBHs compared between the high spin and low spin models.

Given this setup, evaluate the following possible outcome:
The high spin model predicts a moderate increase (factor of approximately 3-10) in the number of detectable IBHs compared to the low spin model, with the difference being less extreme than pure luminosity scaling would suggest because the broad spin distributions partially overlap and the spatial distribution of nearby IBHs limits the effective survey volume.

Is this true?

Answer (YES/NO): YES